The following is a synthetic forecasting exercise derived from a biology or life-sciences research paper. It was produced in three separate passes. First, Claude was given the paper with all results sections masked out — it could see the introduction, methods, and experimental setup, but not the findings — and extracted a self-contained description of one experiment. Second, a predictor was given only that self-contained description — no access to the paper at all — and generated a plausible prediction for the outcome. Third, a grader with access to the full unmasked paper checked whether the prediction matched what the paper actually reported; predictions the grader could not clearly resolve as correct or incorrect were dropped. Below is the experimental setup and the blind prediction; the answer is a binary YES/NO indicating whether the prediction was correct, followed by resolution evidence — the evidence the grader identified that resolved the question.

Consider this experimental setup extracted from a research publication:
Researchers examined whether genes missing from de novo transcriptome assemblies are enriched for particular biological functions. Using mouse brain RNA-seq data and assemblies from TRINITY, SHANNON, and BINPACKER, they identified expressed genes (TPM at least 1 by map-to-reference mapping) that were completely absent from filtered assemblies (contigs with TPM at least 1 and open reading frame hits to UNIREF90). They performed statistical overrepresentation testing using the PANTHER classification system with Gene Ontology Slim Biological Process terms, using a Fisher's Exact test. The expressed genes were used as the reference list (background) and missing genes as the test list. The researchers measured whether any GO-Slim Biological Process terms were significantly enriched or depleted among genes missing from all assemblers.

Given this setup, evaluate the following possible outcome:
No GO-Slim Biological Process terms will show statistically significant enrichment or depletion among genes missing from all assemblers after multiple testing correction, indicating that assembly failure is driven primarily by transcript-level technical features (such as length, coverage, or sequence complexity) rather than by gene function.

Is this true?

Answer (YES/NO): YES